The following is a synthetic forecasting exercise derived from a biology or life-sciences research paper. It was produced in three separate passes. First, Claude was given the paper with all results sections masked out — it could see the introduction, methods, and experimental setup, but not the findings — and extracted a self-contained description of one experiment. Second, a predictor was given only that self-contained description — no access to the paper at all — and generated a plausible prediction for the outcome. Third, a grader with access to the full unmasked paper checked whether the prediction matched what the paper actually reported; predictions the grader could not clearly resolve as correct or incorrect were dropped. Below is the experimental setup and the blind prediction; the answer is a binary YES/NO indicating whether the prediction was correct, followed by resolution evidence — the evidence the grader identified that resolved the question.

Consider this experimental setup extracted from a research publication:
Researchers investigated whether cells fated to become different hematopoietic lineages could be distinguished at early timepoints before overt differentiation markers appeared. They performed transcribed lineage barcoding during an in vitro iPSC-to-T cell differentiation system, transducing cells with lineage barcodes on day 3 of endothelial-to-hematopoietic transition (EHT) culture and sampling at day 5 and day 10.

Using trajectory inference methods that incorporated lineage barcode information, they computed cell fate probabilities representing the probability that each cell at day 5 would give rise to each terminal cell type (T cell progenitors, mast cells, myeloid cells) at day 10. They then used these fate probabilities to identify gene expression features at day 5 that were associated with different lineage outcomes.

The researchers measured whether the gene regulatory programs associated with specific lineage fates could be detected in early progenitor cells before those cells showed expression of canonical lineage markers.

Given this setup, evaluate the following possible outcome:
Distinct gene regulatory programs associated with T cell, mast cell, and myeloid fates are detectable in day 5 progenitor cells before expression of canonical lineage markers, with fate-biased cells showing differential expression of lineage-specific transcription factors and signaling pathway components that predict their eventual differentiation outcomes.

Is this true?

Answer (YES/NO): NO